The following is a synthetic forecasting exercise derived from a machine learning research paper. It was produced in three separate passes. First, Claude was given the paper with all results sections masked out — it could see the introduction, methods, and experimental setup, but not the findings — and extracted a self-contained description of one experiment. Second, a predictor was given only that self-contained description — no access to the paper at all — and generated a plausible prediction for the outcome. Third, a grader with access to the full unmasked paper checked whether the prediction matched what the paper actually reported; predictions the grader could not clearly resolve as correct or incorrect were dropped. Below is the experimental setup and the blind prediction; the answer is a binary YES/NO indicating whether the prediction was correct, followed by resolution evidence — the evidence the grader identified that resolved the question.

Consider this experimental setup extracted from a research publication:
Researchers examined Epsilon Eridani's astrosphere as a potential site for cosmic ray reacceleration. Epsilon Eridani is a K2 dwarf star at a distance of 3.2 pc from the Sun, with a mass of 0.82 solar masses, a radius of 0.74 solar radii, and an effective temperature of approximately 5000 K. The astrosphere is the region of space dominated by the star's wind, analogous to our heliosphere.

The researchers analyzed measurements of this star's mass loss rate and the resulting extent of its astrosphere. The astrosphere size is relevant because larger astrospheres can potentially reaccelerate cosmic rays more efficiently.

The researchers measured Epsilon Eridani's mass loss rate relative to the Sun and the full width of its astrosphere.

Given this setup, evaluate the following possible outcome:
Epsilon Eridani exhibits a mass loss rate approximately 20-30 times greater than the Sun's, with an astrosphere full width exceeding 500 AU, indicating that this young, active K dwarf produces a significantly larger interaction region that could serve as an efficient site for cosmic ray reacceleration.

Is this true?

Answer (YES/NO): YES